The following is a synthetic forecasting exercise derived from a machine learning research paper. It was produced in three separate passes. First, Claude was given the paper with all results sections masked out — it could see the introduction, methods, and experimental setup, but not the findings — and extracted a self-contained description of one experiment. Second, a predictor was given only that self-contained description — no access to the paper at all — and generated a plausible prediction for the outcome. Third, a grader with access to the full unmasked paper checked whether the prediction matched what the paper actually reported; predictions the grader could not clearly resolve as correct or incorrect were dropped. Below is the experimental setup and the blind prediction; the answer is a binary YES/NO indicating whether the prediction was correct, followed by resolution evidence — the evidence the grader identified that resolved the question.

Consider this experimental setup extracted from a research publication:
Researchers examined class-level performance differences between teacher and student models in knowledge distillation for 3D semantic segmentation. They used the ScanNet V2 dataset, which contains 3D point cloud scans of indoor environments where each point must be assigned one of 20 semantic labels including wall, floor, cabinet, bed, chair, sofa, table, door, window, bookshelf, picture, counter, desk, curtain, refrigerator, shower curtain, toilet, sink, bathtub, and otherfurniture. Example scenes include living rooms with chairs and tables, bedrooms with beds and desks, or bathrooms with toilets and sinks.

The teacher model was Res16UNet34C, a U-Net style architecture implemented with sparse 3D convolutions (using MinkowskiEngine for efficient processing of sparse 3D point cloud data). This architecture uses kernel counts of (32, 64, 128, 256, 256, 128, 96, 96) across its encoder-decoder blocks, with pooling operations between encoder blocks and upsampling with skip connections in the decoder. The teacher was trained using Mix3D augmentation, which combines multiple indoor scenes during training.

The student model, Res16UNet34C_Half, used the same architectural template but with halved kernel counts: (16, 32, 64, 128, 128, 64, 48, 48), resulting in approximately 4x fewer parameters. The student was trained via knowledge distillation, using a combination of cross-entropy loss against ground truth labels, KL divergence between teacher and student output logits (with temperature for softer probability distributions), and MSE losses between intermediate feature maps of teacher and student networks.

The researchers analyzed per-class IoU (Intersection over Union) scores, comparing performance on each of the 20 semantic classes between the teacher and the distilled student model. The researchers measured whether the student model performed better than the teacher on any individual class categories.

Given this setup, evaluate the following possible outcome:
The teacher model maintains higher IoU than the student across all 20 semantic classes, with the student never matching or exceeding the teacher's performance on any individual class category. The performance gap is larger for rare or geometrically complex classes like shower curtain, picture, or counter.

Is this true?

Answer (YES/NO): NO